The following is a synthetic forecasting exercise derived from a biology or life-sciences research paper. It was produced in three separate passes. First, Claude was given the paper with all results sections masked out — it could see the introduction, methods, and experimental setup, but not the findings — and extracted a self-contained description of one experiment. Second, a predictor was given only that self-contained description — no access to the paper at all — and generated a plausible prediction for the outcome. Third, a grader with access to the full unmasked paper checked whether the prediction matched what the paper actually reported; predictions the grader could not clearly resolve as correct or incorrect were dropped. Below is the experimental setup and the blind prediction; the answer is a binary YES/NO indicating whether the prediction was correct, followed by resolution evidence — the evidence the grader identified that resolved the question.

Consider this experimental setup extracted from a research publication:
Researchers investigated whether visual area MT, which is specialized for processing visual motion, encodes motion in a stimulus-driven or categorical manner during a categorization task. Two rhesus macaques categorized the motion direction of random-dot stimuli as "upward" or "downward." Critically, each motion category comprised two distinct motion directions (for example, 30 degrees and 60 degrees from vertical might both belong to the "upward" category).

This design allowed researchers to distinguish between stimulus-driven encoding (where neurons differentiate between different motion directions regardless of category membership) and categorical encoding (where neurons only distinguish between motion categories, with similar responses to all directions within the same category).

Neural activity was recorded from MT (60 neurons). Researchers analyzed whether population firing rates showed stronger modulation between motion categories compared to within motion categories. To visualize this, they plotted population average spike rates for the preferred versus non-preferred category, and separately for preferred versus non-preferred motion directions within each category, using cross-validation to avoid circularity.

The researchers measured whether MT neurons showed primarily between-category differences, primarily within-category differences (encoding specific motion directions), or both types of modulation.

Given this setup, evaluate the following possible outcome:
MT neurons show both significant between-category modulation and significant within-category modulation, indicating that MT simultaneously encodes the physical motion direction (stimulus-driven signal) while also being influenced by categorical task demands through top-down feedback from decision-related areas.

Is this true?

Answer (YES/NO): NO